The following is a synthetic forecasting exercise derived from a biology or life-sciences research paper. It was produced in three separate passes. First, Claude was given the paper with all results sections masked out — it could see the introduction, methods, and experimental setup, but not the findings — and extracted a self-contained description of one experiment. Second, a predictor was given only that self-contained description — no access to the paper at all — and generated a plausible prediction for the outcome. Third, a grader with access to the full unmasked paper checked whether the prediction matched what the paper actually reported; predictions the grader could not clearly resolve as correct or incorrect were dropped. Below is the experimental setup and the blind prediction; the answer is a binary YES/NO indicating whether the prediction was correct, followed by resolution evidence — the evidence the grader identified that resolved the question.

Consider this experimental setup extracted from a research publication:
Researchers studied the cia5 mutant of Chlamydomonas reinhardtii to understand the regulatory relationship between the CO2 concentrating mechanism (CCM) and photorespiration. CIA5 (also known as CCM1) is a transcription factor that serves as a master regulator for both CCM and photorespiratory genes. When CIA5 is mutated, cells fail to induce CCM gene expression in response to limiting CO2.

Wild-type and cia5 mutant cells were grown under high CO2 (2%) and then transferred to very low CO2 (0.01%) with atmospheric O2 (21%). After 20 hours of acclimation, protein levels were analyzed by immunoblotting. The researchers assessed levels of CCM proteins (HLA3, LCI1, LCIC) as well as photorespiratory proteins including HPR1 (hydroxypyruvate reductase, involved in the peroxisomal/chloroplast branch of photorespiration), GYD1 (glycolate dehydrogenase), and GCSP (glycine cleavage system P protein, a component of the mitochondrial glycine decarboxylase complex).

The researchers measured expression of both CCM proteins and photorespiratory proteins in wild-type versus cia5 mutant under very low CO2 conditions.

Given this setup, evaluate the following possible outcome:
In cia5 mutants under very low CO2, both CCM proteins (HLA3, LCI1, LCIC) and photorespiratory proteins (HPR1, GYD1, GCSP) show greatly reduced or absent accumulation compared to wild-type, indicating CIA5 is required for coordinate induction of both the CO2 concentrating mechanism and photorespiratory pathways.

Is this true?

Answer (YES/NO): YES